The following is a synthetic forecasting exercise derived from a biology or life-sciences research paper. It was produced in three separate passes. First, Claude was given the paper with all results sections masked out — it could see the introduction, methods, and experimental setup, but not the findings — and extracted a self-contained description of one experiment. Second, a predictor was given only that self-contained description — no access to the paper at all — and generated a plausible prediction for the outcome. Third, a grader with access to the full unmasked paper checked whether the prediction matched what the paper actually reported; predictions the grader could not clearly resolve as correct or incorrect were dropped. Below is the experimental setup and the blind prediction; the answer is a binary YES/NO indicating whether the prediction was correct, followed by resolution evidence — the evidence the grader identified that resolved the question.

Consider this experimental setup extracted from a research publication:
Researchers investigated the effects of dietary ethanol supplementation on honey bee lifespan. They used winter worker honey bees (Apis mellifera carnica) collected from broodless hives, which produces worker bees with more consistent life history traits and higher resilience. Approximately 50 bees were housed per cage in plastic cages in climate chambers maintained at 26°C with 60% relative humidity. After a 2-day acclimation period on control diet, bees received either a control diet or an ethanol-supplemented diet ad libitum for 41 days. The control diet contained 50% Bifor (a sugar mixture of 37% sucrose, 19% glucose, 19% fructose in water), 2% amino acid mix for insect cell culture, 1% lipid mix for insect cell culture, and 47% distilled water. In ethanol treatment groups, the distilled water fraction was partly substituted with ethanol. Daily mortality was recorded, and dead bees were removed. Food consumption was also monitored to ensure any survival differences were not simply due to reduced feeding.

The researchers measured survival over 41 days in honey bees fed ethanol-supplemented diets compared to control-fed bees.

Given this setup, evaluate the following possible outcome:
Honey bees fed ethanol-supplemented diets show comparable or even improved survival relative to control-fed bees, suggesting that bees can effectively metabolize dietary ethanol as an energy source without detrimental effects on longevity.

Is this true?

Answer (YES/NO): NO